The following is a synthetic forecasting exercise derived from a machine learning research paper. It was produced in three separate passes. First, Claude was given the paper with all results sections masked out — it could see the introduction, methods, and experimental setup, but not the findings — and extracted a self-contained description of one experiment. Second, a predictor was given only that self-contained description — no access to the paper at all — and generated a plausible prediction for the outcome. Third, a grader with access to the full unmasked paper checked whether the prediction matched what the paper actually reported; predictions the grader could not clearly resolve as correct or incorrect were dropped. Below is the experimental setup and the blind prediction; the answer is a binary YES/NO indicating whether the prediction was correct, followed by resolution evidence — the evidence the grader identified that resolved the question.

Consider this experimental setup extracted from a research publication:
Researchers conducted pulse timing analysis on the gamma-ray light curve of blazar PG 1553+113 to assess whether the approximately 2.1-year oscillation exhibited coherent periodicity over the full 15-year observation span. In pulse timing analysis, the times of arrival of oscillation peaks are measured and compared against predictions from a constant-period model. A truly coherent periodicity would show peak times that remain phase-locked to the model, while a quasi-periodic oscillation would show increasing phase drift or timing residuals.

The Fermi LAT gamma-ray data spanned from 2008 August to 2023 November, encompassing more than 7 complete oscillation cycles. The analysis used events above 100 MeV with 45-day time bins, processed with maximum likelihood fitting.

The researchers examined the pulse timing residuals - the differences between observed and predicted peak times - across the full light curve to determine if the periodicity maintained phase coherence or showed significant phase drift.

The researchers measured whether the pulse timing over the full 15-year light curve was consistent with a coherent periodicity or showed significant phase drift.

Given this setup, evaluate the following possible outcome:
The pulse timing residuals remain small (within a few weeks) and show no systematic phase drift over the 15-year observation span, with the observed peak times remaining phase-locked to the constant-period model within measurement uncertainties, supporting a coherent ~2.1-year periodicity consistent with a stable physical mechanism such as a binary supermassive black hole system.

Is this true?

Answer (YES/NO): NO